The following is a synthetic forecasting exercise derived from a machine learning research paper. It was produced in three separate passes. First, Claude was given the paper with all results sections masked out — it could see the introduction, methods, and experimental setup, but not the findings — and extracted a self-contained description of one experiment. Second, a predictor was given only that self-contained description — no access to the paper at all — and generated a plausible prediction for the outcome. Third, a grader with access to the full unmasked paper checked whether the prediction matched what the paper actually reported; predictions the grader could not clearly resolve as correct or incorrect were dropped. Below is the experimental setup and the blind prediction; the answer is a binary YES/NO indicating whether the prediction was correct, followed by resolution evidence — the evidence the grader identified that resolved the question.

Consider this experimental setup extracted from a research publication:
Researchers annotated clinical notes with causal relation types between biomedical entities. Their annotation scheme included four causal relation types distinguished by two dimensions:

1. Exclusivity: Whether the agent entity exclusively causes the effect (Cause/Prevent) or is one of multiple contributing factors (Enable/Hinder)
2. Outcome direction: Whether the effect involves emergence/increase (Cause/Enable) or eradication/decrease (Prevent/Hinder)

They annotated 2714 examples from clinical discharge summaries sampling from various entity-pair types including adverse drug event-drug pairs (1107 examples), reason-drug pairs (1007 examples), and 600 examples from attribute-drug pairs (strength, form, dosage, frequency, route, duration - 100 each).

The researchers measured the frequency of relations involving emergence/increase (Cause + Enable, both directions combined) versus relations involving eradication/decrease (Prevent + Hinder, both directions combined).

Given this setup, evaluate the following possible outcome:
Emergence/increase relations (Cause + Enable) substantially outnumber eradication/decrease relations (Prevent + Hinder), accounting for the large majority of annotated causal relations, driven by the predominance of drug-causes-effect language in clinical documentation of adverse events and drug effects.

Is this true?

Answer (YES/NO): NO